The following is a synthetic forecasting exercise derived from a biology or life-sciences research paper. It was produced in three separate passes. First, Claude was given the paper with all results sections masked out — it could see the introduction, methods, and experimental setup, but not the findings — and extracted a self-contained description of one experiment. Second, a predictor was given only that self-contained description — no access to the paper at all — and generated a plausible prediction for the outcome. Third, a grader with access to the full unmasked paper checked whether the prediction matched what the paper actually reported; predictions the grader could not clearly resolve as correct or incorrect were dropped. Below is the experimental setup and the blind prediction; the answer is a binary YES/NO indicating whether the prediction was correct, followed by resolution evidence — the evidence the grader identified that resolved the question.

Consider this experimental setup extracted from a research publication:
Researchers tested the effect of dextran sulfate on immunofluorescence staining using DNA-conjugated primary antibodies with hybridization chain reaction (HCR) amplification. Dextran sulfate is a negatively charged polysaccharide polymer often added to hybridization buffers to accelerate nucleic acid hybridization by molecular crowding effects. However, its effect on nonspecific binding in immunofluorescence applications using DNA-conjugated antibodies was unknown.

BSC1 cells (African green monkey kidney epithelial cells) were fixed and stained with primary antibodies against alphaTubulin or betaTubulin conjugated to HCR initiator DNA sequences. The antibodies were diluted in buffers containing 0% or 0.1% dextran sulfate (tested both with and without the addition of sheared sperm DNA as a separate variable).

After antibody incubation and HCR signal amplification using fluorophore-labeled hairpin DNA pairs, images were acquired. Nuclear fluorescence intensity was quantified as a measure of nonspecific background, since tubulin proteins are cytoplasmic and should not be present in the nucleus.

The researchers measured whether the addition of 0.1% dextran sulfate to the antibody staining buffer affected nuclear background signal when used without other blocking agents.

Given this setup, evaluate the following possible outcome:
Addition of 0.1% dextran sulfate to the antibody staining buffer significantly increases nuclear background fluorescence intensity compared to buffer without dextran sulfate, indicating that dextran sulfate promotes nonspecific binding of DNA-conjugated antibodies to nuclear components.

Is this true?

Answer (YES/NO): NO